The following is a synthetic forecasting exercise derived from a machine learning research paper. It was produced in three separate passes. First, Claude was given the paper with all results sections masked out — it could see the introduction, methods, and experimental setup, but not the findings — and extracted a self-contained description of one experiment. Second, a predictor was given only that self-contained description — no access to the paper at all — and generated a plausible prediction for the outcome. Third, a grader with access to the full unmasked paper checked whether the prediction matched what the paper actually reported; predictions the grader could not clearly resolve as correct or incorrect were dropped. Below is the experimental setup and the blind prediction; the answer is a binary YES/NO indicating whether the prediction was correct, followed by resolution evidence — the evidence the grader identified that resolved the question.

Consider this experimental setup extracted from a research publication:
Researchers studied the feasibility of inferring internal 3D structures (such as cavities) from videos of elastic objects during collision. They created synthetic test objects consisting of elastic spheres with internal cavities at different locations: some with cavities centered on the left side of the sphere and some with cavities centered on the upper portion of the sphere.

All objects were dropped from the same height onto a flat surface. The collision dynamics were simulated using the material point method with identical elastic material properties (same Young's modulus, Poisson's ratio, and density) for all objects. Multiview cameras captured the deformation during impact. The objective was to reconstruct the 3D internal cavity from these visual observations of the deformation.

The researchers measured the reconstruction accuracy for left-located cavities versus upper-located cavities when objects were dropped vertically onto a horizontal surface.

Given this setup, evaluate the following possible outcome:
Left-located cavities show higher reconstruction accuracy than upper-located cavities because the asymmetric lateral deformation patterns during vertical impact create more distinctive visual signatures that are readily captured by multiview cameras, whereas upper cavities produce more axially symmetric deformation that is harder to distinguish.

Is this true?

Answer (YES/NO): NO